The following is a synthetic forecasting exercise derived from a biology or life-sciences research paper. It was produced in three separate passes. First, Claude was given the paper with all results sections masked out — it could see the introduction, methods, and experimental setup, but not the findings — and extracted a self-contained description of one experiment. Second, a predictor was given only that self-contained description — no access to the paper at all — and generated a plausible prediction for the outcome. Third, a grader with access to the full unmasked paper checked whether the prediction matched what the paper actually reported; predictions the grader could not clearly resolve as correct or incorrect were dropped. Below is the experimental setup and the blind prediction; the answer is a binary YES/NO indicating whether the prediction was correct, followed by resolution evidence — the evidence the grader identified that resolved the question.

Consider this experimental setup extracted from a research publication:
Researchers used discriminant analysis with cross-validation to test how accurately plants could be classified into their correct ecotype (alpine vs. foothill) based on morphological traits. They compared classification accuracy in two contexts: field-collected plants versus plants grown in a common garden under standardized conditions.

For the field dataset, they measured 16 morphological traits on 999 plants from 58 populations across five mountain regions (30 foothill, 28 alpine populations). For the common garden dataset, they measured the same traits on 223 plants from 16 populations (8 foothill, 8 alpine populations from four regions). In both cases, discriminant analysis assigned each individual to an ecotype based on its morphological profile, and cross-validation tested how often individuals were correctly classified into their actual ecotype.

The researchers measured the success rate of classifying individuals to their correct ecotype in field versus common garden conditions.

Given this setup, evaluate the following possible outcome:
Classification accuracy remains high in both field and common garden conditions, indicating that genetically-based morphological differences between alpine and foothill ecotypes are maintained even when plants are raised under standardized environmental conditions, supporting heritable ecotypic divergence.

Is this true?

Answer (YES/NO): YES